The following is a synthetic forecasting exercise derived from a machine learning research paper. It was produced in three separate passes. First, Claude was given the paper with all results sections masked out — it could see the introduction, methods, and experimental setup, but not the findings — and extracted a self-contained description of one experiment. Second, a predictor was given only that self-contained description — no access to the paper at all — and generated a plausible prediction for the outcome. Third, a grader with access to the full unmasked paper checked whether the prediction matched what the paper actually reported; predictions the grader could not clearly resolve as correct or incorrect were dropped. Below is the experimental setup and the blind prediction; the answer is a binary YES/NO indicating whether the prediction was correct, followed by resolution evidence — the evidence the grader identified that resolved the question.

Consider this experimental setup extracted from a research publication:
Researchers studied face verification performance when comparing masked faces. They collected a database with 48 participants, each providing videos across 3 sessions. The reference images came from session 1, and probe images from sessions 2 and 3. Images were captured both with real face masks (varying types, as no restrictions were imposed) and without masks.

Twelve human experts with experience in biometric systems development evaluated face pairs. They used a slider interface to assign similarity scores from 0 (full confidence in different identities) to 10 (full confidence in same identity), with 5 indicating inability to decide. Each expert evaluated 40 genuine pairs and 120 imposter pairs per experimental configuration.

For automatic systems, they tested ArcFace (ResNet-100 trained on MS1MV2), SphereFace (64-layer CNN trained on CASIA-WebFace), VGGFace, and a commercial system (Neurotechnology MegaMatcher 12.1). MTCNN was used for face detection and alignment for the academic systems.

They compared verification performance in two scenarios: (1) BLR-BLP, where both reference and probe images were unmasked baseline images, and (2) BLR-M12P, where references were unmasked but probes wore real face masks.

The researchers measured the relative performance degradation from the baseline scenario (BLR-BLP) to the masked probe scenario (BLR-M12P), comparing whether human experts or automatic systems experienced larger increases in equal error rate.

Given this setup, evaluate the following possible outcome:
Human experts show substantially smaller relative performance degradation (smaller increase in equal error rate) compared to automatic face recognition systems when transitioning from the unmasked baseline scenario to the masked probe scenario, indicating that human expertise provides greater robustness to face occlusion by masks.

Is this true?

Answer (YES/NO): NO